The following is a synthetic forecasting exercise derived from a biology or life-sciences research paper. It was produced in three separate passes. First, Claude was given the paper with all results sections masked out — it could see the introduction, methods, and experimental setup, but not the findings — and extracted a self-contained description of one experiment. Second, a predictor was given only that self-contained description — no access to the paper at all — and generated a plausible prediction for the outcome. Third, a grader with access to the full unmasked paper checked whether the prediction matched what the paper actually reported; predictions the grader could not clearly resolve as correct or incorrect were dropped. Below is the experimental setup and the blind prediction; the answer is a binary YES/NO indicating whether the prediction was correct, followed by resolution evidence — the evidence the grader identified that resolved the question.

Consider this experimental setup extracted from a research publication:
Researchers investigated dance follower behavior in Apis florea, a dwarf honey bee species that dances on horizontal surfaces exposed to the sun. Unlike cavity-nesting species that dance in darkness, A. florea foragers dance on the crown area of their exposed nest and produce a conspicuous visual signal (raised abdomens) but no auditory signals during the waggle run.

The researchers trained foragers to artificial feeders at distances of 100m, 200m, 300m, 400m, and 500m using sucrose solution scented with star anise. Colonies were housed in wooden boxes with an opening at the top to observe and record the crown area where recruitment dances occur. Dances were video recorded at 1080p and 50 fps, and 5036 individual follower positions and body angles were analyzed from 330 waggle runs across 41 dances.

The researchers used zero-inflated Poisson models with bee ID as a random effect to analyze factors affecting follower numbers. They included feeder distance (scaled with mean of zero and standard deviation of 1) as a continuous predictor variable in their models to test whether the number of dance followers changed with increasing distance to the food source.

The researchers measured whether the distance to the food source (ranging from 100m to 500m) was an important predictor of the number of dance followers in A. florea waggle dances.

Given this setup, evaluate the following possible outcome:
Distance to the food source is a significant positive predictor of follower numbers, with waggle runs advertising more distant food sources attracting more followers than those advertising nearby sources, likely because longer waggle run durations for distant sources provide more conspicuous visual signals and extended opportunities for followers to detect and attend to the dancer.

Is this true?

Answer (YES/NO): NO